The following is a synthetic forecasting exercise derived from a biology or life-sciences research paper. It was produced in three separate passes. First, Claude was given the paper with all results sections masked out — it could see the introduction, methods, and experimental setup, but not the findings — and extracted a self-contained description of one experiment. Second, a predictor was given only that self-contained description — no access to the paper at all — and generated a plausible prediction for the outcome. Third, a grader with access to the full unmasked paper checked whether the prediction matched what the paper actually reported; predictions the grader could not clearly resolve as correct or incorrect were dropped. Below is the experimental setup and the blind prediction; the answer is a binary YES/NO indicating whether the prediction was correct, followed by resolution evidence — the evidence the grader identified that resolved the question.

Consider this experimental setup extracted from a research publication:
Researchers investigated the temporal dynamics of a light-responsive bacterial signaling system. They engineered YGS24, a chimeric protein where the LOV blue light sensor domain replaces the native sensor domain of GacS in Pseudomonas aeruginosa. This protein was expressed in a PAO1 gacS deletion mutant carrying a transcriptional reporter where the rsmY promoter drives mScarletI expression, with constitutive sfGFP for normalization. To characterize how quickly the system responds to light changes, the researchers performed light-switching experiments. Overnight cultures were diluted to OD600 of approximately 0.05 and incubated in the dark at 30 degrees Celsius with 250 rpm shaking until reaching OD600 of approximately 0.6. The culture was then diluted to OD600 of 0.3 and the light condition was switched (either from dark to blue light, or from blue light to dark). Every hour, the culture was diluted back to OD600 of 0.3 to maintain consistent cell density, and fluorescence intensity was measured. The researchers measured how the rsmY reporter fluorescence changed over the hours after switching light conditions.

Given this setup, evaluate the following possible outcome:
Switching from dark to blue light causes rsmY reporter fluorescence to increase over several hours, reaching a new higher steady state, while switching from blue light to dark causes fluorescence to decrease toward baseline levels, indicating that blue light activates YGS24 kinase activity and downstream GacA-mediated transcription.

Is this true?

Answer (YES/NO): YES